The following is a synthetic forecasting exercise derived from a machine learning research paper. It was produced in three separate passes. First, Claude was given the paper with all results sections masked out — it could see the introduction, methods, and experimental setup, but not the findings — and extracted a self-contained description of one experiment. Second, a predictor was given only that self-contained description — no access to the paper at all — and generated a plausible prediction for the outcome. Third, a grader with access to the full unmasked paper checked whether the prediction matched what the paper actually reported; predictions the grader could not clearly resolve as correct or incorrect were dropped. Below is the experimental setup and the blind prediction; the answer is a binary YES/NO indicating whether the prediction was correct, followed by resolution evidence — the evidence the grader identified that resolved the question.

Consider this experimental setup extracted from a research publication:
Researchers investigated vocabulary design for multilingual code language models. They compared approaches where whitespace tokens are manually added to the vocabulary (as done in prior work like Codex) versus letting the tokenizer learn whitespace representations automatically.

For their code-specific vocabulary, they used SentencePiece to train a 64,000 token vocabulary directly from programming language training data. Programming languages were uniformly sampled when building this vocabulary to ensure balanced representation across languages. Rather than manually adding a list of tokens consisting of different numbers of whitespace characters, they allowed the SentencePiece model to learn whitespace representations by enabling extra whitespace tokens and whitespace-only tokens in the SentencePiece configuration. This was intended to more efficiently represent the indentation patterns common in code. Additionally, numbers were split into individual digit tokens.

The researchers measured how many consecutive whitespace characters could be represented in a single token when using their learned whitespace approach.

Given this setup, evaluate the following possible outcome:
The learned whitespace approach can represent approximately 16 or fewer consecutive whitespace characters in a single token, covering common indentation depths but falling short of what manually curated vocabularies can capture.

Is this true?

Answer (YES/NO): NO